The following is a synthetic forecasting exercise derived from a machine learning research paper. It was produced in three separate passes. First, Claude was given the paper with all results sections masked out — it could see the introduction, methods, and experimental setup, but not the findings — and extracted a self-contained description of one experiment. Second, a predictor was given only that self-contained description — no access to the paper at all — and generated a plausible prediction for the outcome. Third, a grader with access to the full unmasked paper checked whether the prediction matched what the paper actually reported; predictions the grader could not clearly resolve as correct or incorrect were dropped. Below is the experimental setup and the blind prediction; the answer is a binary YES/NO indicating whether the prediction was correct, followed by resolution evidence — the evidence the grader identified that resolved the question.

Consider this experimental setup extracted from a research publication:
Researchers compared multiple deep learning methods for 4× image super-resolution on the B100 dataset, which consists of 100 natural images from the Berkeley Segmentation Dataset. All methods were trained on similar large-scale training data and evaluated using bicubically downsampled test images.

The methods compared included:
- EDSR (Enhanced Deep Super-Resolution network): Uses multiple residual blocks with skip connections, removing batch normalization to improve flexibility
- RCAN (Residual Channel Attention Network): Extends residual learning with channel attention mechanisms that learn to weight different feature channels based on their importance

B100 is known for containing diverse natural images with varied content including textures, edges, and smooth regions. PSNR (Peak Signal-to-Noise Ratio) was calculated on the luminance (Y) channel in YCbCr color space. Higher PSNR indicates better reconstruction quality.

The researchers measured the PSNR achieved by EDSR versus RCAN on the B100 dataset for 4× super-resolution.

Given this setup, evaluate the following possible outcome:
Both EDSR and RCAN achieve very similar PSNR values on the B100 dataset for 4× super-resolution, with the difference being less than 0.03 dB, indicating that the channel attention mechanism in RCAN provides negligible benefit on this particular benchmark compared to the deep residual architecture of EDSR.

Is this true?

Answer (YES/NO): NO